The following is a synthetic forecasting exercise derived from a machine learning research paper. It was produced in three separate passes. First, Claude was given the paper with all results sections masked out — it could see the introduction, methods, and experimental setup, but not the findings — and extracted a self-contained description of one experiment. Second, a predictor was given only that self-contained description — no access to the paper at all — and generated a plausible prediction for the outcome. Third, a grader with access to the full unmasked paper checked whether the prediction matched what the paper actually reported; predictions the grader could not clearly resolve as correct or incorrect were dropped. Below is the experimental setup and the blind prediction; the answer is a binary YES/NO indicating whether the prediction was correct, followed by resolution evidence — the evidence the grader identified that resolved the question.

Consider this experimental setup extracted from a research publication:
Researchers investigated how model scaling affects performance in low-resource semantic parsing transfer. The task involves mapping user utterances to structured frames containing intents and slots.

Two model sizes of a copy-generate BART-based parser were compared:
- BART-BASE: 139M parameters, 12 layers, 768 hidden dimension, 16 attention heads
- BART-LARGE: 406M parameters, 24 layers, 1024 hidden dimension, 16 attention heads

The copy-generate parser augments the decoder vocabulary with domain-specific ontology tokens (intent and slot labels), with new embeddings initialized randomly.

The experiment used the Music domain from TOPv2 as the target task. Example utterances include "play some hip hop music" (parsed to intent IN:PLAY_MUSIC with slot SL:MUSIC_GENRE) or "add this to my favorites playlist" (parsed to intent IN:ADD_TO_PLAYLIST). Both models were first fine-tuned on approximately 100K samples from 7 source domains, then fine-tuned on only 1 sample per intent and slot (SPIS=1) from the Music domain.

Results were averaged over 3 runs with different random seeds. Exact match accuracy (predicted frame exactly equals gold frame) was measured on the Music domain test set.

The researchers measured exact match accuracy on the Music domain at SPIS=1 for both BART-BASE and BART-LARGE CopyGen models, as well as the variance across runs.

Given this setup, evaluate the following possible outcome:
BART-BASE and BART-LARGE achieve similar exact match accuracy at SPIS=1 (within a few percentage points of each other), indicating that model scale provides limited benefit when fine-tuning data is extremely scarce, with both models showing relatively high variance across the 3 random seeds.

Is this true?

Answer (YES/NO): NO